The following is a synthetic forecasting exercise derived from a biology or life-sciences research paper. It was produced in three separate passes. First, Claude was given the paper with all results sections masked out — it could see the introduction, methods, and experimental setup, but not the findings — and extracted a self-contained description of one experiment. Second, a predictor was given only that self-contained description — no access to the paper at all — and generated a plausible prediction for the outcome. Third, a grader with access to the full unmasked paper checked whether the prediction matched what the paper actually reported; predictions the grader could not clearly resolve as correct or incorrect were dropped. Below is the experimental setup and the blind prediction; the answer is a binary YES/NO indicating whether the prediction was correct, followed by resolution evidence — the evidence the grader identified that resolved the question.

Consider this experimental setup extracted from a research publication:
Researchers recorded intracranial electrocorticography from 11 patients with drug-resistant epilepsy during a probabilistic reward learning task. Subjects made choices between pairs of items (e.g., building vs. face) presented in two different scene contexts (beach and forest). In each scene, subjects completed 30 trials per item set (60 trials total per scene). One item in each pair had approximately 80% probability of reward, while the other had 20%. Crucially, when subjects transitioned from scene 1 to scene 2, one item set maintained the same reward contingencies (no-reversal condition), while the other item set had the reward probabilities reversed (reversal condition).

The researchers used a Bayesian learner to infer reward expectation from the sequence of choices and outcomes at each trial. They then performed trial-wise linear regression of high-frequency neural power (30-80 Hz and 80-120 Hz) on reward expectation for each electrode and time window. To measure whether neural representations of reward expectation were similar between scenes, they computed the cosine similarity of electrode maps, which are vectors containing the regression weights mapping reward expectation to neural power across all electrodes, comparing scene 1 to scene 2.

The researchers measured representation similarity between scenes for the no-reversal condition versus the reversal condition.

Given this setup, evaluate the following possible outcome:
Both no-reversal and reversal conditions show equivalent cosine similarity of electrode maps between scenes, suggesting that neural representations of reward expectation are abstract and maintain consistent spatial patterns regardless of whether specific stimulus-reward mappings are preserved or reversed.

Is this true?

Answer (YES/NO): NO